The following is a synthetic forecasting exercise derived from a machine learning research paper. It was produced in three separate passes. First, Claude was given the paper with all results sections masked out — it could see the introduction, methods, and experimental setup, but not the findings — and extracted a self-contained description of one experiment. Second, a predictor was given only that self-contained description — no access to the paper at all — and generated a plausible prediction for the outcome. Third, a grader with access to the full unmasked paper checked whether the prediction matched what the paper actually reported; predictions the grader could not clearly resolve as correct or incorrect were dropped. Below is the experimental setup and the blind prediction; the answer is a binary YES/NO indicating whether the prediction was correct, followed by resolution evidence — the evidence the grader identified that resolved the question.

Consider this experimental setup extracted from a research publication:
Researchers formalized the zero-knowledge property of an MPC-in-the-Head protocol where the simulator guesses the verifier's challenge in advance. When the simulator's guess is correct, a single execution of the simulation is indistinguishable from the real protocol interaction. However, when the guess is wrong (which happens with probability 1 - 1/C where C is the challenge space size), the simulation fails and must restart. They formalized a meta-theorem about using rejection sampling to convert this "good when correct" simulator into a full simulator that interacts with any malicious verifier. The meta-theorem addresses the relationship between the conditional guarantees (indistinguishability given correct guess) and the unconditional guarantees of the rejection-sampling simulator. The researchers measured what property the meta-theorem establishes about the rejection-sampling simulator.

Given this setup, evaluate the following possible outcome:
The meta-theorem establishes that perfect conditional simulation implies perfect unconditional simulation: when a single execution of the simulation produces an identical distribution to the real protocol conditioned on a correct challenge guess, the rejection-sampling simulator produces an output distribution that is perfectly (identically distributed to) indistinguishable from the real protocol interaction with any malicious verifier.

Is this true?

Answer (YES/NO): NO